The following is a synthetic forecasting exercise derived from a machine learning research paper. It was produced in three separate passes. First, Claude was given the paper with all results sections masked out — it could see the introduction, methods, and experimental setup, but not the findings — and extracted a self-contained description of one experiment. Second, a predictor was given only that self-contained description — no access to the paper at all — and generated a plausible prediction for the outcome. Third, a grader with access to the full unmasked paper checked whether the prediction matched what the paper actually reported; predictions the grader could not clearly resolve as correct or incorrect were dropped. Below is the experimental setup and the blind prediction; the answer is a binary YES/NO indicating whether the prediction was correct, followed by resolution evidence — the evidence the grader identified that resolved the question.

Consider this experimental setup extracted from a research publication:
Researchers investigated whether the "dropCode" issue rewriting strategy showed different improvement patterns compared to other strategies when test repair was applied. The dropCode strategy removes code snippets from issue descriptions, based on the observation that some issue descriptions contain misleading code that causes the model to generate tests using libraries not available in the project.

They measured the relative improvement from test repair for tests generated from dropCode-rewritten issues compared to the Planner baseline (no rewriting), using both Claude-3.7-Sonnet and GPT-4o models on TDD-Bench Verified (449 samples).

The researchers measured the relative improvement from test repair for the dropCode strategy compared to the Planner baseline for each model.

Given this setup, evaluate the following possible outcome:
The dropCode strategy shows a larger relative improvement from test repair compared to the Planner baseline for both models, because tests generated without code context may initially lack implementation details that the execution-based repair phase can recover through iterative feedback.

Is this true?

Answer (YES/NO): YES